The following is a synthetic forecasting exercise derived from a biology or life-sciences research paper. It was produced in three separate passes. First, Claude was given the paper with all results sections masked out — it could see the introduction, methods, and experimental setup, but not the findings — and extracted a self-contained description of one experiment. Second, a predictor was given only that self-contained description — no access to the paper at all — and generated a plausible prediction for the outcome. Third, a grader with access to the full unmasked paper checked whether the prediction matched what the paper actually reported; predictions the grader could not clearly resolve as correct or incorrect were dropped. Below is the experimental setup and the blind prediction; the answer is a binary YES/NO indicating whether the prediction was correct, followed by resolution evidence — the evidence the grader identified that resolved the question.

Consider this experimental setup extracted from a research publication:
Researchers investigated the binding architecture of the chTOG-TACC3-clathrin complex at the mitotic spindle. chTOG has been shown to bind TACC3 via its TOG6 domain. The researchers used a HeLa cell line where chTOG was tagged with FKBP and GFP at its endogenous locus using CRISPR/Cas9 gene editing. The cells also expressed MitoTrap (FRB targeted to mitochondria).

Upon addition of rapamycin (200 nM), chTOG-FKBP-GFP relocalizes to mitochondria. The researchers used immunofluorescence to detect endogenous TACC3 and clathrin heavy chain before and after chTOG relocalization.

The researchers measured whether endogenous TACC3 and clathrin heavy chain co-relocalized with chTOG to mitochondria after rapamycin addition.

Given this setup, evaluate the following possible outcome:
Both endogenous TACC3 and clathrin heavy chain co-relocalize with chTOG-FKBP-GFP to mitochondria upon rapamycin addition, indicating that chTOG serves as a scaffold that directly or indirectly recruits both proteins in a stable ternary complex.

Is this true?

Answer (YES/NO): NO